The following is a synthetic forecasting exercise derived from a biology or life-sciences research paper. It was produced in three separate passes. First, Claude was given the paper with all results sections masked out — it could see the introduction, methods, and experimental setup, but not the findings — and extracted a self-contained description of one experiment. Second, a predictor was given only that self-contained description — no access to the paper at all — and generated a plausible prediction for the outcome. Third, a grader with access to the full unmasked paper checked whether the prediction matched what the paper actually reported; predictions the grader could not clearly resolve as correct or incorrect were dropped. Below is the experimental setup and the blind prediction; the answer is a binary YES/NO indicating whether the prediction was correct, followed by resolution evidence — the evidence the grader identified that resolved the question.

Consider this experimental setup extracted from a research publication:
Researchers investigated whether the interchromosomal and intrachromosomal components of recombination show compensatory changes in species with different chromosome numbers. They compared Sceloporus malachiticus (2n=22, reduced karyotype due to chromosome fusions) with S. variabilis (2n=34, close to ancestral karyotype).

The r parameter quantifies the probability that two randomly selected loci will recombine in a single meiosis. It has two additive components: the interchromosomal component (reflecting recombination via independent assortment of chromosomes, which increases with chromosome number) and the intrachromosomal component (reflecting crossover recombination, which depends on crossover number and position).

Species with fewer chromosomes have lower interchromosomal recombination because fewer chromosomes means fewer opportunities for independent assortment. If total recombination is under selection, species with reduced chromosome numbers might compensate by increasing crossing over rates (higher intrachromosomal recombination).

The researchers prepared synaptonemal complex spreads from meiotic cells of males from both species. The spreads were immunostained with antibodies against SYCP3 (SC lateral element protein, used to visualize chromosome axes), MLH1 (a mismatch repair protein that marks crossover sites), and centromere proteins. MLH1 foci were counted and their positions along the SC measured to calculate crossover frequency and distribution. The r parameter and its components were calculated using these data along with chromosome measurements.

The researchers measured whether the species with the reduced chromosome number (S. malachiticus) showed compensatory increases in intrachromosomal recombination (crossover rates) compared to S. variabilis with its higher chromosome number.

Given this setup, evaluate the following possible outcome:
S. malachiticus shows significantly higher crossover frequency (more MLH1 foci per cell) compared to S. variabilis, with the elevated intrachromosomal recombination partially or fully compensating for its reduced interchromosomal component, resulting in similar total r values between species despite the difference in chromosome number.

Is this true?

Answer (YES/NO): NO